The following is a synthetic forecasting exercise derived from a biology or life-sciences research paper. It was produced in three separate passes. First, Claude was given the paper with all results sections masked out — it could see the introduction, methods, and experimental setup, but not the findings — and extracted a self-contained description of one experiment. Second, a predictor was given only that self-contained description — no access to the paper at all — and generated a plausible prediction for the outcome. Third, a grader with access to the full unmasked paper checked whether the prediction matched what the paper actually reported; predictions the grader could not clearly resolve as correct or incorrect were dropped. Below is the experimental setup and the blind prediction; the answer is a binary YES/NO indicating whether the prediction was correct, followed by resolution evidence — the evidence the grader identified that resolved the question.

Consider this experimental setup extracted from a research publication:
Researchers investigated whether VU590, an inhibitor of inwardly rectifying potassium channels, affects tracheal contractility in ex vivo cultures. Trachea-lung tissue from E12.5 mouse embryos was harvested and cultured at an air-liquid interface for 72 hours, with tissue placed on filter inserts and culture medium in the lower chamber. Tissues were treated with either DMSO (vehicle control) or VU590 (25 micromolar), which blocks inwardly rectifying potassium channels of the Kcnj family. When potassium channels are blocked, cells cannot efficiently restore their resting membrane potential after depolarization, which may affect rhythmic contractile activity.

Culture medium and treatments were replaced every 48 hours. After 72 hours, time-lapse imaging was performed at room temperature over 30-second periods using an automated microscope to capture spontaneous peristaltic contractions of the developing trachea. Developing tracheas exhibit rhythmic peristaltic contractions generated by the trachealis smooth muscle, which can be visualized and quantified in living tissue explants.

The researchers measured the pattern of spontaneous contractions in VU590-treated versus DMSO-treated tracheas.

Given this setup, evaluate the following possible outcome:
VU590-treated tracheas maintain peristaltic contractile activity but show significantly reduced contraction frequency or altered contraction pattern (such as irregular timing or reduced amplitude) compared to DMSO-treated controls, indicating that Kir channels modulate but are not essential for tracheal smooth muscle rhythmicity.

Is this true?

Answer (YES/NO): NO